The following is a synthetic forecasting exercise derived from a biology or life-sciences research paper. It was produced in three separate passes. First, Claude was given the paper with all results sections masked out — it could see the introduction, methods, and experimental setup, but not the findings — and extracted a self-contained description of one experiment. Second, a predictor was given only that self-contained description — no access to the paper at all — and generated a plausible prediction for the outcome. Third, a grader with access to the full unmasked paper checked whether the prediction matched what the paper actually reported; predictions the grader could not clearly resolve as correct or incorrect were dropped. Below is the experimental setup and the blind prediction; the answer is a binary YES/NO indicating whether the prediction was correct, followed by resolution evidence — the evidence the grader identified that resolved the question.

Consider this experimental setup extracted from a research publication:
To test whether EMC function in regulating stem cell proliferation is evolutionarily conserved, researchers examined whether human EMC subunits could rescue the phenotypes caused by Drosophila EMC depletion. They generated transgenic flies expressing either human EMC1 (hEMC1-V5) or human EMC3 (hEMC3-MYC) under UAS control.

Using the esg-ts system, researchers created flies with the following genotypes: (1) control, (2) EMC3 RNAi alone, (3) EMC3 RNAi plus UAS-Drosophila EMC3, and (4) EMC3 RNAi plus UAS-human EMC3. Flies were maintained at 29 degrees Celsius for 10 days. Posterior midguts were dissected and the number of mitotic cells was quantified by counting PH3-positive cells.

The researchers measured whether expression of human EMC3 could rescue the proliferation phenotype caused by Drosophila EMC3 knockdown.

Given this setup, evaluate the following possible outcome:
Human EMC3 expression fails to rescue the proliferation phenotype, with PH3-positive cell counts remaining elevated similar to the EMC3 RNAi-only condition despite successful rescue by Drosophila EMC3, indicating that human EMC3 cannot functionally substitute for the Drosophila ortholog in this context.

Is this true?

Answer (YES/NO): NO